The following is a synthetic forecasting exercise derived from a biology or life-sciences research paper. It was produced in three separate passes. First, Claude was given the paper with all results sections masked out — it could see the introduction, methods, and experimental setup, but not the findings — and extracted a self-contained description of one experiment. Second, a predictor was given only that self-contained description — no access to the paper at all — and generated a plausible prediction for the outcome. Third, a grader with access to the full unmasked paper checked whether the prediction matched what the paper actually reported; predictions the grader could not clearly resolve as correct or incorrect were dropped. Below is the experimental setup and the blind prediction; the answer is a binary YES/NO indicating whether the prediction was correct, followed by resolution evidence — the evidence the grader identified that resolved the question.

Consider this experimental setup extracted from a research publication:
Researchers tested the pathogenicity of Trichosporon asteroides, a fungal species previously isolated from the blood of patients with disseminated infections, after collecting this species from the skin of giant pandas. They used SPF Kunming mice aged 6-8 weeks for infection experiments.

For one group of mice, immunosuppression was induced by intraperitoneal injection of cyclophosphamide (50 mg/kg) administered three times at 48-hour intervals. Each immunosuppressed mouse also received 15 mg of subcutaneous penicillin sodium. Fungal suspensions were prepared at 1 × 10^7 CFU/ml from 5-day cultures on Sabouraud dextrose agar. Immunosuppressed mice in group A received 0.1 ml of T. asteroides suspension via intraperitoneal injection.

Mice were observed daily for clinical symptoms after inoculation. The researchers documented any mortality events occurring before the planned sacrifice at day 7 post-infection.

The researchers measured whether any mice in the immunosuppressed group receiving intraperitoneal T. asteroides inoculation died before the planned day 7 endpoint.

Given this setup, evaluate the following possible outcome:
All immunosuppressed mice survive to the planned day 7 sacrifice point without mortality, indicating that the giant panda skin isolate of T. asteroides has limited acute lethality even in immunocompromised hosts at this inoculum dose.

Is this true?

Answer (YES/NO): NO